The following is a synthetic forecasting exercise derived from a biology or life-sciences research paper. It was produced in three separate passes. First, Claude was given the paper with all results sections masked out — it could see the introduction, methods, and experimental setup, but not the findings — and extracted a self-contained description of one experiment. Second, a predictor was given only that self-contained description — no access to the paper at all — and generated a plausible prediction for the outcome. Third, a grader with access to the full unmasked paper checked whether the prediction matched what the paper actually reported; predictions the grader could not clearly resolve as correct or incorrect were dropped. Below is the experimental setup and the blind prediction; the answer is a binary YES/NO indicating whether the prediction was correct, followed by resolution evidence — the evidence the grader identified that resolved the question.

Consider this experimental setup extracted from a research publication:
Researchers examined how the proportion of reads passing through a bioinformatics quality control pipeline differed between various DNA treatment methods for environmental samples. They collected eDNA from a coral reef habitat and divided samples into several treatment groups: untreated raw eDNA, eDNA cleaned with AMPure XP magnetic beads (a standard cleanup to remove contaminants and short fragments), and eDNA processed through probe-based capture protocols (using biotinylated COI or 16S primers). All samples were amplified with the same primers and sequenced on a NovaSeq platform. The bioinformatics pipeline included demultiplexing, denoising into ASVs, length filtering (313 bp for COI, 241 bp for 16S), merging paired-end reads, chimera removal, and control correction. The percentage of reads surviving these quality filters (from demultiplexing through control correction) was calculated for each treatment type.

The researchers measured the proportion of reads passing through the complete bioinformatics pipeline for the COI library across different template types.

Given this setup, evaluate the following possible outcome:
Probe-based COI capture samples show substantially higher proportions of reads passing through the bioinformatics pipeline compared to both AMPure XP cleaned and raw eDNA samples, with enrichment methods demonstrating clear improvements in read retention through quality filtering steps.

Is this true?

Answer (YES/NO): NO